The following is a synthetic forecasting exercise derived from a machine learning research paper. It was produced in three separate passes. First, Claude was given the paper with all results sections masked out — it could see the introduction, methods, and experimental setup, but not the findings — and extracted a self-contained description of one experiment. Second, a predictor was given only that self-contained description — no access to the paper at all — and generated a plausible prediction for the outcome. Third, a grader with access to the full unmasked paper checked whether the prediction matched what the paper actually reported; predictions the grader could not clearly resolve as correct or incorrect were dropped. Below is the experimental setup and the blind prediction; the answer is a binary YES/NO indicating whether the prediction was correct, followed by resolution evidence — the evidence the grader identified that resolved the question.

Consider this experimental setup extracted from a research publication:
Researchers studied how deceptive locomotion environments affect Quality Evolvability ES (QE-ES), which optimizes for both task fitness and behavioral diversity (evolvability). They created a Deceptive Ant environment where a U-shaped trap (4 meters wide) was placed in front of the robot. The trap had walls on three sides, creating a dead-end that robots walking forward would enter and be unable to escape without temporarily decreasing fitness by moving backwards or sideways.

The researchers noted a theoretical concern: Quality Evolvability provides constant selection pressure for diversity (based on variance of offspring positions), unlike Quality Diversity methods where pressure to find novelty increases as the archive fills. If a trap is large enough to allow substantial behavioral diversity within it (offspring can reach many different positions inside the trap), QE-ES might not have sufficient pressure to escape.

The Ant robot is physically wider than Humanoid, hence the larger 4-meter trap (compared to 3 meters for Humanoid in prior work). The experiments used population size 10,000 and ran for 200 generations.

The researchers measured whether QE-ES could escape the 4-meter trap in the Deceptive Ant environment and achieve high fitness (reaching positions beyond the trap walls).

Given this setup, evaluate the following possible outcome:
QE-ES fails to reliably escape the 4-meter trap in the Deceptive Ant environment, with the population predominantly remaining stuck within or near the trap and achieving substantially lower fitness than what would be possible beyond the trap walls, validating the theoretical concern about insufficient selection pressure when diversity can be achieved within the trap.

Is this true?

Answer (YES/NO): NO